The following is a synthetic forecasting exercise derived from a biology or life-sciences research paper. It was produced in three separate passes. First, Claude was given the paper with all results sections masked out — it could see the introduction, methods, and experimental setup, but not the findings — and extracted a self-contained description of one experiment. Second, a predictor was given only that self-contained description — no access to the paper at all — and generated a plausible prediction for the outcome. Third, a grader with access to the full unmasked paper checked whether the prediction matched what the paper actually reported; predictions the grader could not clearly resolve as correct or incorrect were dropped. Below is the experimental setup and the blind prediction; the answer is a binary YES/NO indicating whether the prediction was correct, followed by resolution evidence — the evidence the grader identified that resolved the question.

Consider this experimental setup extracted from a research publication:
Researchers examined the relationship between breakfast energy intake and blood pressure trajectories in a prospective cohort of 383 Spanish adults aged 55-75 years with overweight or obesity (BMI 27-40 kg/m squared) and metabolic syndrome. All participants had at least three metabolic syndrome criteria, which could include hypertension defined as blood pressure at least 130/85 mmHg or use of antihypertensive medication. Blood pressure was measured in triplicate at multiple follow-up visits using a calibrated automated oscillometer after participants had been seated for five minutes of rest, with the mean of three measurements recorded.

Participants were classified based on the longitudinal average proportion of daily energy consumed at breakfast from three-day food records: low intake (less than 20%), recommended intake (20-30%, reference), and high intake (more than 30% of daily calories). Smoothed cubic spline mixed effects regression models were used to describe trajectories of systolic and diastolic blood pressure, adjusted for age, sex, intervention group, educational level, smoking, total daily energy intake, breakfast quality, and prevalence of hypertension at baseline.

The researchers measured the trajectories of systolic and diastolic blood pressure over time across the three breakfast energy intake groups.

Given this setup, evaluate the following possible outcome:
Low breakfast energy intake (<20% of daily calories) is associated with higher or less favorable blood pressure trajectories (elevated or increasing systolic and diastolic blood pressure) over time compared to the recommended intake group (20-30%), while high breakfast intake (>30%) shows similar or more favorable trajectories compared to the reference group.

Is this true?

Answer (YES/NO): NO